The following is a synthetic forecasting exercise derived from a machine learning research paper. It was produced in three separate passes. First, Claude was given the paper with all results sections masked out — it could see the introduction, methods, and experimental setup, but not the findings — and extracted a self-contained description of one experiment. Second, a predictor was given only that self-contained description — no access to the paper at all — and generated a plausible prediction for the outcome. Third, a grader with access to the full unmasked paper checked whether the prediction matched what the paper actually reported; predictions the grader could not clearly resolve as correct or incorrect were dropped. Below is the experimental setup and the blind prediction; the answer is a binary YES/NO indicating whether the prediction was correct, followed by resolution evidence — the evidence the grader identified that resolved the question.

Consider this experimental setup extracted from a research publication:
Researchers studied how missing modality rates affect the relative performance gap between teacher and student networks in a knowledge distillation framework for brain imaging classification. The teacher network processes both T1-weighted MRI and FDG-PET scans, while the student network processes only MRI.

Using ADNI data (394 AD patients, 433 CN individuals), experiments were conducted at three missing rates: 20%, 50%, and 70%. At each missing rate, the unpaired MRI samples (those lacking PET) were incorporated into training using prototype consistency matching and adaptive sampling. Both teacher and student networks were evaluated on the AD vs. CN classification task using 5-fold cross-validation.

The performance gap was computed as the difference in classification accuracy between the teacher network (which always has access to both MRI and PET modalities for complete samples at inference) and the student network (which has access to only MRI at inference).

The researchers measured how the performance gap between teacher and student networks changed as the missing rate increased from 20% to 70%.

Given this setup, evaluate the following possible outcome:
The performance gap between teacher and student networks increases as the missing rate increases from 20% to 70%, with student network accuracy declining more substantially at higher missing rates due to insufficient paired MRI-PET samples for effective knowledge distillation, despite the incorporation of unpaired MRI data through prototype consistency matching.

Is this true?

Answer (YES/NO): YES